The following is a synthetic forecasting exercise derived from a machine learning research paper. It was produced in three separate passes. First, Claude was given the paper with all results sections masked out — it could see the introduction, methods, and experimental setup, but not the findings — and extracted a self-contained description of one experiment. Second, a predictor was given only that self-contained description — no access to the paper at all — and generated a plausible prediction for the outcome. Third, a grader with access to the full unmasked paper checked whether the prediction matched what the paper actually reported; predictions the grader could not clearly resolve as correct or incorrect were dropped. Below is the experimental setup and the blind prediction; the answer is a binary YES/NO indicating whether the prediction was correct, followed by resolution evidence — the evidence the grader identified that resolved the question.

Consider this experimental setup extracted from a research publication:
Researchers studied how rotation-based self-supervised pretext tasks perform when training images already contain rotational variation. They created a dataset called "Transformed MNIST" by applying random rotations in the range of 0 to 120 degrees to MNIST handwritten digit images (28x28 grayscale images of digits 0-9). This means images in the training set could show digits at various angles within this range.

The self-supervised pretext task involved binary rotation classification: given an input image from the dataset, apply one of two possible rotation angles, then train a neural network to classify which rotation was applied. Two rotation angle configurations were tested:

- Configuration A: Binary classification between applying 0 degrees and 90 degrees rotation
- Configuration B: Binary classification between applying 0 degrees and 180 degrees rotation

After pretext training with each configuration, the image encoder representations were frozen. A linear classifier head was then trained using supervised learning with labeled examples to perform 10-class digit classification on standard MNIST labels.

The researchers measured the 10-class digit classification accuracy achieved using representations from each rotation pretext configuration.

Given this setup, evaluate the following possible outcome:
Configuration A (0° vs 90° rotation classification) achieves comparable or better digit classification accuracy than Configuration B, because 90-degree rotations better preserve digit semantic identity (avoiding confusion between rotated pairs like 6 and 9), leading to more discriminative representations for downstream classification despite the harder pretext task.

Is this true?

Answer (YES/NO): NO